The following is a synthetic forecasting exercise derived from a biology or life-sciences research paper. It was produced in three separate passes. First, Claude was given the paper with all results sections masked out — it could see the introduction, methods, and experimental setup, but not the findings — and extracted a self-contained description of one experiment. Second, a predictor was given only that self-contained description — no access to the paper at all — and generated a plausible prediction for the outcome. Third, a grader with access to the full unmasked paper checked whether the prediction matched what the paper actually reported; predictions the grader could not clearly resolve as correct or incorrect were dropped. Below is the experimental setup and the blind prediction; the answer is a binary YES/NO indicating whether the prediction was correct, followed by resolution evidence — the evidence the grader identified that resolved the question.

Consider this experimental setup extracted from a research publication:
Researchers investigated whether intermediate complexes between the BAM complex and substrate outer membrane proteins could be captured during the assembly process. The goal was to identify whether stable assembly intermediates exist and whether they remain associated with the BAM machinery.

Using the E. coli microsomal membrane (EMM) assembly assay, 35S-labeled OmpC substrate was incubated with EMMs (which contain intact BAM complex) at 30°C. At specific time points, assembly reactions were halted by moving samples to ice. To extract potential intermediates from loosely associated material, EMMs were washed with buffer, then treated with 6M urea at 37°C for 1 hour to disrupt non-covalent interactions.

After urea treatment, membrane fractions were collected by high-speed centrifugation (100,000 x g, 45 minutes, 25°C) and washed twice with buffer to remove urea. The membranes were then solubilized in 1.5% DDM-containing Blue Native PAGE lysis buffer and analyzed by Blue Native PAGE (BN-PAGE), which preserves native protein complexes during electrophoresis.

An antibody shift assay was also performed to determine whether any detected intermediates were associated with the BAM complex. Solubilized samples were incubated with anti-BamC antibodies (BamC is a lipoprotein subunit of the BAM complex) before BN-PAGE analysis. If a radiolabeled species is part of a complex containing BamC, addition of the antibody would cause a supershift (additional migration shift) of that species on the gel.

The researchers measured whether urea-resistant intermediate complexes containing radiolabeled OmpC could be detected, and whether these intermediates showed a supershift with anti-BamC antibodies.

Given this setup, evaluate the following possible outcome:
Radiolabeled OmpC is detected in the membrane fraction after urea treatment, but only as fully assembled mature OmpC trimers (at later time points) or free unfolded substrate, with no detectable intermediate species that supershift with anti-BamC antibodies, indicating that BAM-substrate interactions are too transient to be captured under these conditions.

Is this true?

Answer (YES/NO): NO